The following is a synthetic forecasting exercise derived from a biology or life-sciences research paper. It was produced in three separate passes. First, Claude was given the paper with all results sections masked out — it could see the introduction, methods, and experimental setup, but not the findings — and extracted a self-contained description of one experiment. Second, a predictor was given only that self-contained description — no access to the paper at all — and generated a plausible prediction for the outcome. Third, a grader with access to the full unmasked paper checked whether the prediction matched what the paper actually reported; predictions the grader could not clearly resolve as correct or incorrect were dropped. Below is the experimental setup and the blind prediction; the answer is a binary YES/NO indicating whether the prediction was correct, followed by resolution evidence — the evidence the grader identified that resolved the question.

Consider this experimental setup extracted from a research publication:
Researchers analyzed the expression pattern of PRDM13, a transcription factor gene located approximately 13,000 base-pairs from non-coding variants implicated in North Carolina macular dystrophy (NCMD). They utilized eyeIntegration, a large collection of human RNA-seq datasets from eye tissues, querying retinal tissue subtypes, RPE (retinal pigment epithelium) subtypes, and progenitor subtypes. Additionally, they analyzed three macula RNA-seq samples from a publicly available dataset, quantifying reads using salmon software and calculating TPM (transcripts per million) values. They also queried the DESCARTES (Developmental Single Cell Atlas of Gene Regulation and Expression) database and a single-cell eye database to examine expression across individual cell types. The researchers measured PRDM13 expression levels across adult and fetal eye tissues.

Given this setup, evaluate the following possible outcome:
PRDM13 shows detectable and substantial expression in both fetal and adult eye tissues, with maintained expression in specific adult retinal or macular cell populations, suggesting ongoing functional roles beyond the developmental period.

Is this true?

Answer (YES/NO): NO